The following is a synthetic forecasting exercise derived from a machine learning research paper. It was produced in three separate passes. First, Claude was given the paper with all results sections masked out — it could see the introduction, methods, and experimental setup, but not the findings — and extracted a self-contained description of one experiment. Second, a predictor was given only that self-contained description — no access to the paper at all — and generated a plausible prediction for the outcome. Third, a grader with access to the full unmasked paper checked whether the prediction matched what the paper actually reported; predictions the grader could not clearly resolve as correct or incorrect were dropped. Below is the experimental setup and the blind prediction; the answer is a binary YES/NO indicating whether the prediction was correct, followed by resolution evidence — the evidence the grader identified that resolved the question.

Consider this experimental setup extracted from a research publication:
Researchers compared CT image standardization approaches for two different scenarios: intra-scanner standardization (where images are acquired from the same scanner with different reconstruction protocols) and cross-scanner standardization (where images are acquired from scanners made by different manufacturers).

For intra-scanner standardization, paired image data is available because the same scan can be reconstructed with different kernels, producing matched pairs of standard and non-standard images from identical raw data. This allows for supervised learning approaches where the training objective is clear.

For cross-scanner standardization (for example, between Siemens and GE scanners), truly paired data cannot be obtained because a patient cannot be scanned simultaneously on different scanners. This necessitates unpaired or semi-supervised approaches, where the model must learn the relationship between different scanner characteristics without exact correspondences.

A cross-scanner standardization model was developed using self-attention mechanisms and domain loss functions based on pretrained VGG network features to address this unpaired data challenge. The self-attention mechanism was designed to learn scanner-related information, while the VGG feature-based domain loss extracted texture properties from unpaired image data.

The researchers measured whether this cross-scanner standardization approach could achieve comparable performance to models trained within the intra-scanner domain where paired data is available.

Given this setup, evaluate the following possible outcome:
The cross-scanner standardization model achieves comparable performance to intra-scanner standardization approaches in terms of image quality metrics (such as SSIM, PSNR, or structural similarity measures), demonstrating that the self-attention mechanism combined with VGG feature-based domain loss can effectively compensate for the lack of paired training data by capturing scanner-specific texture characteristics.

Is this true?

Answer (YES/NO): NO